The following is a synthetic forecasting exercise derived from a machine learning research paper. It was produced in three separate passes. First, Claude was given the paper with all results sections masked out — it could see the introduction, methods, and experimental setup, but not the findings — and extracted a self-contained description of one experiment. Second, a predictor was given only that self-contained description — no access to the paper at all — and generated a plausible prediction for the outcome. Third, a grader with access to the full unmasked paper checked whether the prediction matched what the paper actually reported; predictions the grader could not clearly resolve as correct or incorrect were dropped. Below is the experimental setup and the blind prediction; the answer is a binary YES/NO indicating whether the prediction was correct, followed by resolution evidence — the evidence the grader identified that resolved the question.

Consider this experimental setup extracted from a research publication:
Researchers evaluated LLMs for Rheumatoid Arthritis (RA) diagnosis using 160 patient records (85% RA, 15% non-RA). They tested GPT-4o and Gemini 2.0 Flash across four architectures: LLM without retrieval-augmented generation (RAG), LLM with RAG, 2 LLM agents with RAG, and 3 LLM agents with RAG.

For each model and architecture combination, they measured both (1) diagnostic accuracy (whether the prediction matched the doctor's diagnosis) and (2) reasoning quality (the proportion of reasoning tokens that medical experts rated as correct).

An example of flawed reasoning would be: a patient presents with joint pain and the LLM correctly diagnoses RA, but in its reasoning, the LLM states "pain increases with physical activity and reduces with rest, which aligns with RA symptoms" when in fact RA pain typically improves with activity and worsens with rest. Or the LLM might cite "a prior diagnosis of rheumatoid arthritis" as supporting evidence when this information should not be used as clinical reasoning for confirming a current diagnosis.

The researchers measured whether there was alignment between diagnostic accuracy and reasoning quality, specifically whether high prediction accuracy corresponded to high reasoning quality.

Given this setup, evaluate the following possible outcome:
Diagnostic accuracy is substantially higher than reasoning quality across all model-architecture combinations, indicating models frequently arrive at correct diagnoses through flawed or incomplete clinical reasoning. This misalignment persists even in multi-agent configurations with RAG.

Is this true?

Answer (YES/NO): YES